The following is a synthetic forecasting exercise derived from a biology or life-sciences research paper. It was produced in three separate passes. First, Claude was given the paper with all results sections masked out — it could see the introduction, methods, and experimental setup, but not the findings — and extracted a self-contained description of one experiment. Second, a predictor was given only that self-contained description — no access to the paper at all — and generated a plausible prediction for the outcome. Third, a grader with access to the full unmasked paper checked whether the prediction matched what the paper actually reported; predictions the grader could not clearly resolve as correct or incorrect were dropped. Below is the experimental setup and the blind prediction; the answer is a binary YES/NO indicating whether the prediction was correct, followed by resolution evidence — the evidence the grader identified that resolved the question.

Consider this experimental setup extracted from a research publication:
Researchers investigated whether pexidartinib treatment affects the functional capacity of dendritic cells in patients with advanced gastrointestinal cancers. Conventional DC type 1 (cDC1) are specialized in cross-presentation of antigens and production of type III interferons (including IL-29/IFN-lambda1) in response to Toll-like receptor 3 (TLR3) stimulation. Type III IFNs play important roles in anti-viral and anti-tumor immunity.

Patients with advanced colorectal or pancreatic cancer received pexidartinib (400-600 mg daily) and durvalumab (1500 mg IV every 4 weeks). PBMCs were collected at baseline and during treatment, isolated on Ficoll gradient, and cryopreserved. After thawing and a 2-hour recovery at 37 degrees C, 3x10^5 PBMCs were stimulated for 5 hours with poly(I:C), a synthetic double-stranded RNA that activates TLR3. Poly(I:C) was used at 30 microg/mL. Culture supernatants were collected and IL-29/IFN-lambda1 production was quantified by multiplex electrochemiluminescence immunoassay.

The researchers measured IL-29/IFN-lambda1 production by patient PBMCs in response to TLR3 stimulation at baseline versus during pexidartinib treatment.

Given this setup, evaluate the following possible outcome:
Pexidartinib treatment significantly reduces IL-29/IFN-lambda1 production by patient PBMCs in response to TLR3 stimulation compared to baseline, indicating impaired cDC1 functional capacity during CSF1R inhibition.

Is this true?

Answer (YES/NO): YES